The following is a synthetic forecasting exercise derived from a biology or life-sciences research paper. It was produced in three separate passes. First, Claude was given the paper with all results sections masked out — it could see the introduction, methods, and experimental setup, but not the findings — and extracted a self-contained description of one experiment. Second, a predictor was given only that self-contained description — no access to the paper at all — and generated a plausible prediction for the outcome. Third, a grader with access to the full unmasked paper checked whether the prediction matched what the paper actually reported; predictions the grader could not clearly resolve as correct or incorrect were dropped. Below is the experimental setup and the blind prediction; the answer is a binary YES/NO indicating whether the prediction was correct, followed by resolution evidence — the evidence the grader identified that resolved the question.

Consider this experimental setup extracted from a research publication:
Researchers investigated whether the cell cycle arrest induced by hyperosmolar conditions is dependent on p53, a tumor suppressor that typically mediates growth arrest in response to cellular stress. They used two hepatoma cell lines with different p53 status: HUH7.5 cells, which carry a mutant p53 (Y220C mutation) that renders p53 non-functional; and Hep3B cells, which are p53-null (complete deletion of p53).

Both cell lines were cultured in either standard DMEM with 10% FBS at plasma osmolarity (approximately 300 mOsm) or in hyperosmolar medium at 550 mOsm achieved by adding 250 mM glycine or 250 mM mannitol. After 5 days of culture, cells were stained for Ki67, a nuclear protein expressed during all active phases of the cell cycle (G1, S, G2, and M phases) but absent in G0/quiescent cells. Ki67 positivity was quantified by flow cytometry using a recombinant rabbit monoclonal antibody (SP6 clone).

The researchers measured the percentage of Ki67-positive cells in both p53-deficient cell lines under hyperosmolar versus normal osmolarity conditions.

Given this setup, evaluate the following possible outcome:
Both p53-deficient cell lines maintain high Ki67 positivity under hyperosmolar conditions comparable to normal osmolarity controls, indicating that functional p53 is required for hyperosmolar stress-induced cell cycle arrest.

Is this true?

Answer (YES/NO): NO